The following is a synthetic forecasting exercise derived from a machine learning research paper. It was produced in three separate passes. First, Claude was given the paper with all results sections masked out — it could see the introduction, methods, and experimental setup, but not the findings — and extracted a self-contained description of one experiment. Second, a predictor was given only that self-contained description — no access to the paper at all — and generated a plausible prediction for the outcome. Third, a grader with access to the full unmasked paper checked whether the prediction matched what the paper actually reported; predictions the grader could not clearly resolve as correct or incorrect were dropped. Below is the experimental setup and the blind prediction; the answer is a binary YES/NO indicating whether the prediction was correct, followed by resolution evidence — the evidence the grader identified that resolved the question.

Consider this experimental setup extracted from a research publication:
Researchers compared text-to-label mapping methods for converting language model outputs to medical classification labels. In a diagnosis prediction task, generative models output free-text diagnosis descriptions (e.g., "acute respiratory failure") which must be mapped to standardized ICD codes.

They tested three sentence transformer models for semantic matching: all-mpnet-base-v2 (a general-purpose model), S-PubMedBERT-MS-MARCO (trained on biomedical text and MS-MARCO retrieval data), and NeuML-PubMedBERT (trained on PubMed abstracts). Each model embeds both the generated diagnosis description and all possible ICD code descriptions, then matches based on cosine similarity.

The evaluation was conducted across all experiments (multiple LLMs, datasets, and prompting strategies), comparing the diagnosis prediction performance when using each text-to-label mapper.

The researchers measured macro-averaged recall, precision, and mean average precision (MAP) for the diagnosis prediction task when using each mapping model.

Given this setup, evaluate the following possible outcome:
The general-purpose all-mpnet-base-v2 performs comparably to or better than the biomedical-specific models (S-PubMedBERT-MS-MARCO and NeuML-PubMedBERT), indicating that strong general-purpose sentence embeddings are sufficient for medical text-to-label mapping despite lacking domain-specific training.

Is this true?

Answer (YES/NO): NO